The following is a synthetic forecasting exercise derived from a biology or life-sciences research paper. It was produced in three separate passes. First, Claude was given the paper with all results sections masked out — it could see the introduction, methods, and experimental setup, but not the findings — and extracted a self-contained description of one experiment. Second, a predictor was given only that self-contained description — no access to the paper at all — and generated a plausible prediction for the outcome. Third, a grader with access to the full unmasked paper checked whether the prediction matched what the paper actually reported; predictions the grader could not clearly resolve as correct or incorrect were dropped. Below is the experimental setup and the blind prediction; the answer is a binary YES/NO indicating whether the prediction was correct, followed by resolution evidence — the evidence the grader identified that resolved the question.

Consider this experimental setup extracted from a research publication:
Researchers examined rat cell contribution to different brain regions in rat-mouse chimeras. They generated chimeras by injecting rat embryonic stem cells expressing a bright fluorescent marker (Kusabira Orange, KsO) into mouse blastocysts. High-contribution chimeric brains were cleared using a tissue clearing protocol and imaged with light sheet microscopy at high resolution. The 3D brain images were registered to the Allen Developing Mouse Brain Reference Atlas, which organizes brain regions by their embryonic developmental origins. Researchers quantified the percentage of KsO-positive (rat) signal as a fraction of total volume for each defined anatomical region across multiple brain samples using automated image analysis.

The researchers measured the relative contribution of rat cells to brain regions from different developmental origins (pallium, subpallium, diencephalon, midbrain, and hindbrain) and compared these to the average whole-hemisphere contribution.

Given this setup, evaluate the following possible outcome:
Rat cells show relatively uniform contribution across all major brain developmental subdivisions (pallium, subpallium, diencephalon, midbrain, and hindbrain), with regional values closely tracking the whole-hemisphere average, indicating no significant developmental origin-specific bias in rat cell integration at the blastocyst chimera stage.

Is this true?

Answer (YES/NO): NO